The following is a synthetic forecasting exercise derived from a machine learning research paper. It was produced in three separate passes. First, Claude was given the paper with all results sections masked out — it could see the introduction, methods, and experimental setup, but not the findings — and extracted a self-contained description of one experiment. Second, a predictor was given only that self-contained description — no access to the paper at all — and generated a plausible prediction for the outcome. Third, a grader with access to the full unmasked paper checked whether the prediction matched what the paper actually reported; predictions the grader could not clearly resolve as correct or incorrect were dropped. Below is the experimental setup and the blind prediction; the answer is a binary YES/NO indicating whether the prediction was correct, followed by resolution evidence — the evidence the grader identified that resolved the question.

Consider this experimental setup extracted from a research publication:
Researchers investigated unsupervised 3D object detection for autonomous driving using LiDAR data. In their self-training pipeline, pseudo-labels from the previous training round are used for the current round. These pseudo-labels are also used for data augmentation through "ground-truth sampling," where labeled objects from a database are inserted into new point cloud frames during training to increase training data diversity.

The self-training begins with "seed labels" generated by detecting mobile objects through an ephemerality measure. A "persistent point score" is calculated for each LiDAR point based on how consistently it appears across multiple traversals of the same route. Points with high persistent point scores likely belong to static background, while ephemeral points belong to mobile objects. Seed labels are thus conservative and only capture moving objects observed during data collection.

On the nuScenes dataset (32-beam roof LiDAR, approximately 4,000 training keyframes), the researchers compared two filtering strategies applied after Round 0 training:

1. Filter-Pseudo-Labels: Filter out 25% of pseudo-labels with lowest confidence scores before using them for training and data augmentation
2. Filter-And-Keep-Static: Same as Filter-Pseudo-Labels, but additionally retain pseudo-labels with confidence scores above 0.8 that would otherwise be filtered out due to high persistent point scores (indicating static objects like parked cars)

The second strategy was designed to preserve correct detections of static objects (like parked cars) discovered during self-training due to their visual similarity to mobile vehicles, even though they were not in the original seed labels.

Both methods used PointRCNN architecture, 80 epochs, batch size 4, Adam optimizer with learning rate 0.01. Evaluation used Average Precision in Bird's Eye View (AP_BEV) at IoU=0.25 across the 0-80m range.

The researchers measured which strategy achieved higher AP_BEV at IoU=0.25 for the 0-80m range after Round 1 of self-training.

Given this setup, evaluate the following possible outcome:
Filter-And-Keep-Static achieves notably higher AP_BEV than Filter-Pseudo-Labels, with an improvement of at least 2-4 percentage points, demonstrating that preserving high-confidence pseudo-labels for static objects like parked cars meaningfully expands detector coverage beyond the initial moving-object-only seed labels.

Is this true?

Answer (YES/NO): NO